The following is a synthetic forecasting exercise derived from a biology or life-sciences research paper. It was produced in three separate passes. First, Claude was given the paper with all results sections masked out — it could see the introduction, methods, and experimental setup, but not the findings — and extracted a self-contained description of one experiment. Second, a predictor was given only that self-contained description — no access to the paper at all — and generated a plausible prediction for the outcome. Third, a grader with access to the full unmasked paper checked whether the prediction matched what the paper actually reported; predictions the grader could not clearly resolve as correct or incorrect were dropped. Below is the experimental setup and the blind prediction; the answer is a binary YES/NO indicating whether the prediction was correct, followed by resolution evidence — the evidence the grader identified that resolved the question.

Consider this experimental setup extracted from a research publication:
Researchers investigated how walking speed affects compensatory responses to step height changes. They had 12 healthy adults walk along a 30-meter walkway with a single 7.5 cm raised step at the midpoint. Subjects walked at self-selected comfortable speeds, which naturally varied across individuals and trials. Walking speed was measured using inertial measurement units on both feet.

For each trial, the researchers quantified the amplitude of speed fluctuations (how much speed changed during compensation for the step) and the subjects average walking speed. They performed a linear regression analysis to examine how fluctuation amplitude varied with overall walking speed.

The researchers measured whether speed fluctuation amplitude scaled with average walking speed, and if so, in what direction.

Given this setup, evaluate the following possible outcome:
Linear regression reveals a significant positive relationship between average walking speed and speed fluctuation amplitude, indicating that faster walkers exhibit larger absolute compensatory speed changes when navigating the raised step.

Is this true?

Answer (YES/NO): NO